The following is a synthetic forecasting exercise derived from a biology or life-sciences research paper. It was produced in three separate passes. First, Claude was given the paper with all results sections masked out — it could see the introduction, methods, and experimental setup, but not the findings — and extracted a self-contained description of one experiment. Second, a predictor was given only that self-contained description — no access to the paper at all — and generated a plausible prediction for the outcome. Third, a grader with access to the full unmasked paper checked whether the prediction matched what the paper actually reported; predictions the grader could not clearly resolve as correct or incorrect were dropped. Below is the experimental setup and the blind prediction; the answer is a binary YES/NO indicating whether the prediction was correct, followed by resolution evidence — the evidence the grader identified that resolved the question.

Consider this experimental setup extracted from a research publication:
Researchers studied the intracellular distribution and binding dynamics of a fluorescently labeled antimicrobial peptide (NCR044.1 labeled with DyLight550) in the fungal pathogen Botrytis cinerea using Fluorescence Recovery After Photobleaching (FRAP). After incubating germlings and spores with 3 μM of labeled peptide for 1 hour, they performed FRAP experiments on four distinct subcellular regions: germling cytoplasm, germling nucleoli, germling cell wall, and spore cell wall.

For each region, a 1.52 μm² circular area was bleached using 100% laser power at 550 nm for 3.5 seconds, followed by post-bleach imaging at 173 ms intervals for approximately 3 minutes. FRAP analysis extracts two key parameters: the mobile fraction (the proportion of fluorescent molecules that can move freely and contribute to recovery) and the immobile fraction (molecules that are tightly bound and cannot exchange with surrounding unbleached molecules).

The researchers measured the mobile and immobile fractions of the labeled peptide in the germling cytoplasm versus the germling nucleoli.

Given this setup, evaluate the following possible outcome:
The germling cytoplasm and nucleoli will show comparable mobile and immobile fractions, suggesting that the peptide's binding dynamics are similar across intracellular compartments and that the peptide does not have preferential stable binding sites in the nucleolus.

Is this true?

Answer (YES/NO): NO